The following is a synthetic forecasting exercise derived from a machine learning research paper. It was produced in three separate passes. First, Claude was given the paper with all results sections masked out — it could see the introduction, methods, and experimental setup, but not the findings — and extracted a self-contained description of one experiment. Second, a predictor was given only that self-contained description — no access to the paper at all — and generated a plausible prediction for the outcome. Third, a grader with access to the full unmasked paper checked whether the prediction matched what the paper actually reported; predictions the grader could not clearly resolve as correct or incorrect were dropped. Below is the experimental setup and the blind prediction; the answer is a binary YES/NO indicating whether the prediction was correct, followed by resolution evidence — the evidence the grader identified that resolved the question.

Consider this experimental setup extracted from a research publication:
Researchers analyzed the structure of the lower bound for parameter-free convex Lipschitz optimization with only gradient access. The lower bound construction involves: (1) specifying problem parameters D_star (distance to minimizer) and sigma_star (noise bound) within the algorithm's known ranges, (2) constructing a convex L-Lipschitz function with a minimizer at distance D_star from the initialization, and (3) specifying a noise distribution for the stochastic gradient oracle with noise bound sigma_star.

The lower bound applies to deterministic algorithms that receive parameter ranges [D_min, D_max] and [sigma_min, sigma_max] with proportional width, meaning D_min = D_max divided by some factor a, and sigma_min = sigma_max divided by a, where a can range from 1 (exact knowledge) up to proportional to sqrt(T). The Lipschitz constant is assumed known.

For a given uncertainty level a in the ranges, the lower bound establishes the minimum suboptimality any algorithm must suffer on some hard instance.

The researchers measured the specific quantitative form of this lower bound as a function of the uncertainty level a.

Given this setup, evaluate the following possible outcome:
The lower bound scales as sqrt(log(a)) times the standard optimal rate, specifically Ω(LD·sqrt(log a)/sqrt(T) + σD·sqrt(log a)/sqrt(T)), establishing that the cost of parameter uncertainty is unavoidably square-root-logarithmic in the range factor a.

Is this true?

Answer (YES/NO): NO